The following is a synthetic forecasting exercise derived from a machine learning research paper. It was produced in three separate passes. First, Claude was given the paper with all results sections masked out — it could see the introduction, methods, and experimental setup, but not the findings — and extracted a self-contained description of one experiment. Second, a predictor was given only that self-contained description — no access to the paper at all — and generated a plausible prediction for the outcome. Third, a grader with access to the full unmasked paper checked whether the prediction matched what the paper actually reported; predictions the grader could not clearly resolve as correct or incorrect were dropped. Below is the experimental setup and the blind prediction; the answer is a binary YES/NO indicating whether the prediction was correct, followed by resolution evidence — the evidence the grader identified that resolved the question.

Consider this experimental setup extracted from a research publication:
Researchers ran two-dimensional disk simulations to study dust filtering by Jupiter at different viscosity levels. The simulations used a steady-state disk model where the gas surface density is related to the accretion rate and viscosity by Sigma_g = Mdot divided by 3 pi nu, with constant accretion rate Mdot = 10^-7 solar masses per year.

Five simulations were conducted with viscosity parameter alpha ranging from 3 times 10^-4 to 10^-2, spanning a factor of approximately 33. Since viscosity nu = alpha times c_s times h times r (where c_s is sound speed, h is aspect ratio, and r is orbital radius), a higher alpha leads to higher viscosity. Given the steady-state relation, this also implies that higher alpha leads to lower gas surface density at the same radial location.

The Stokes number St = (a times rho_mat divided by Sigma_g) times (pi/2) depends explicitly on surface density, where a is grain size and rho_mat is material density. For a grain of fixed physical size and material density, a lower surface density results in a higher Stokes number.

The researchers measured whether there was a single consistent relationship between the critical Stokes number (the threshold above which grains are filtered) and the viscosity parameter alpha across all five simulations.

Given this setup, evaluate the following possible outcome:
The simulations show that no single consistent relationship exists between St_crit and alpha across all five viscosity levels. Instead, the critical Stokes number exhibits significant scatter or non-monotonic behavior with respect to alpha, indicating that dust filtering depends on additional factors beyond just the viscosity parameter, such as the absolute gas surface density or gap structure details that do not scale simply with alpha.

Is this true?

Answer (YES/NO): NO